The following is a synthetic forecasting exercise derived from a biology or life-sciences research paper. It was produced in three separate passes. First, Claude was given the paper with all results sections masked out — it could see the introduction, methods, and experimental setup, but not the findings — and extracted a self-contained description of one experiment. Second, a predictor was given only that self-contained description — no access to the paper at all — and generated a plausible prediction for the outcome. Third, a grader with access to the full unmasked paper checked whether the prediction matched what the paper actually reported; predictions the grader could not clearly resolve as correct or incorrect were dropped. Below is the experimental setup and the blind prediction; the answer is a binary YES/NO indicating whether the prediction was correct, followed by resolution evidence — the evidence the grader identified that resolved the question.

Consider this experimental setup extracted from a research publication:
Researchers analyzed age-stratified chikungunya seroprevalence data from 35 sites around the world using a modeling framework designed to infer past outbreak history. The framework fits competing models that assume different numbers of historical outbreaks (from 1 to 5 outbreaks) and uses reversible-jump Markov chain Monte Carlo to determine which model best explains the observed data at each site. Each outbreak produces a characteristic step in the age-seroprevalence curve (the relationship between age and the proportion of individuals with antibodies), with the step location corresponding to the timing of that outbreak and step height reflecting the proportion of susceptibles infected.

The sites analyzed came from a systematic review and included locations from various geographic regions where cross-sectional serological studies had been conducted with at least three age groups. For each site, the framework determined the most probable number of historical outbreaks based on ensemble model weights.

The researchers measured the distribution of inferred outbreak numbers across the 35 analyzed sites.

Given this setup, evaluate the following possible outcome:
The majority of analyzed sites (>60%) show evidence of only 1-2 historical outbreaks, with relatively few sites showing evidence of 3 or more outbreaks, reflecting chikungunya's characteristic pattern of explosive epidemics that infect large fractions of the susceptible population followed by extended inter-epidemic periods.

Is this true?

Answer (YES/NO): YES